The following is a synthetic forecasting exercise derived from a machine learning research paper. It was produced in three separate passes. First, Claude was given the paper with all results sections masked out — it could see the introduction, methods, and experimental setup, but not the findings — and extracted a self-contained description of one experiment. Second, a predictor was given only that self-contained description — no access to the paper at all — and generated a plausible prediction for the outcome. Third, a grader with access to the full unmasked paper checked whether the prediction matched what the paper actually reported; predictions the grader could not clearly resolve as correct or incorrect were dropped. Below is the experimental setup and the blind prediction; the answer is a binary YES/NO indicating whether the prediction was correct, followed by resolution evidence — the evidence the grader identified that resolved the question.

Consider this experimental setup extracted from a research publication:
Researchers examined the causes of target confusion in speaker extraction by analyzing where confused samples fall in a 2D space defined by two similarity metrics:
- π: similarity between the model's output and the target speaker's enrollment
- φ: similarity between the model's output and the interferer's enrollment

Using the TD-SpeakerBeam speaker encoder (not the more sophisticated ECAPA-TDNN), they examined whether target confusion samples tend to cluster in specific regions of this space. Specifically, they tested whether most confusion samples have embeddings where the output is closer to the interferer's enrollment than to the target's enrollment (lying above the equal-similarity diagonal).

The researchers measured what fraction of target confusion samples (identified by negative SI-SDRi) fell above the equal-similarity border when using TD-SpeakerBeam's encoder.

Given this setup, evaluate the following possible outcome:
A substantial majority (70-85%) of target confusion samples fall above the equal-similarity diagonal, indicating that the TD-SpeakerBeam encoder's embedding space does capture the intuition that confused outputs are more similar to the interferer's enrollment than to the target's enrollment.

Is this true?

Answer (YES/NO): NO